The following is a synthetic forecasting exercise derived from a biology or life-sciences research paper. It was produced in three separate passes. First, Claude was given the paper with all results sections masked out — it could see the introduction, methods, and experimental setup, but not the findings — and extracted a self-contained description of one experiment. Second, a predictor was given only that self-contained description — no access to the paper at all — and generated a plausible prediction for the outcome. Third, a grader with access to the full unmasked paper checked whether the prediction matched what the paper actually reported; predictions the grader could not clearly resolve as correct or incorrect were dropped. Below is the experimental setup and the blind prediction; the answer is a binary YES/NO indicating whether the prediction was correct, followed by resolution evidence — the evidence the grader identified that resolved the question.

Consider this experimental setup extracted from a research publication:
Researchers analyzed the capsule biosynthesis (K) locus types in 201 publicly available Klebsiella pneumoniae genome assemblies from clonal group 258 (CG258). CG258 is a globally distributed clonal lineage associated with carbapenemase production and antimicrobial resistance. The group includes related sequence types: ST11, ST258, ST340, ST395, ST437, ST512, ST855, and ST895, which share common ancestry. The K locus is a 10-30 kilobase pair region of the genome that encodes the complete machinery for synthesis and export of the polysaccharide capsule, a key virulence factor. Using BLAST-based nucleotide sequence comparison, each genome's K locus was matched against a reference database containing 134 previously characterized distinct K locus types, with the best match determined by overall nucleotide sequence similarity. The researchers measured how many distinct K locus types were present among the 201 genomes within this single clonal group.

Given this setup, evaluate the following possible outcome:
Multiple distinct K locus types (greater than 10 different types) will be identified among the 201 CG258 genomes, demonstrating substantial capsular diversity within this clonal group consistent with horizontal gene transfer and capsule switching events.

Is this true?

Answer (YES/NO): YES